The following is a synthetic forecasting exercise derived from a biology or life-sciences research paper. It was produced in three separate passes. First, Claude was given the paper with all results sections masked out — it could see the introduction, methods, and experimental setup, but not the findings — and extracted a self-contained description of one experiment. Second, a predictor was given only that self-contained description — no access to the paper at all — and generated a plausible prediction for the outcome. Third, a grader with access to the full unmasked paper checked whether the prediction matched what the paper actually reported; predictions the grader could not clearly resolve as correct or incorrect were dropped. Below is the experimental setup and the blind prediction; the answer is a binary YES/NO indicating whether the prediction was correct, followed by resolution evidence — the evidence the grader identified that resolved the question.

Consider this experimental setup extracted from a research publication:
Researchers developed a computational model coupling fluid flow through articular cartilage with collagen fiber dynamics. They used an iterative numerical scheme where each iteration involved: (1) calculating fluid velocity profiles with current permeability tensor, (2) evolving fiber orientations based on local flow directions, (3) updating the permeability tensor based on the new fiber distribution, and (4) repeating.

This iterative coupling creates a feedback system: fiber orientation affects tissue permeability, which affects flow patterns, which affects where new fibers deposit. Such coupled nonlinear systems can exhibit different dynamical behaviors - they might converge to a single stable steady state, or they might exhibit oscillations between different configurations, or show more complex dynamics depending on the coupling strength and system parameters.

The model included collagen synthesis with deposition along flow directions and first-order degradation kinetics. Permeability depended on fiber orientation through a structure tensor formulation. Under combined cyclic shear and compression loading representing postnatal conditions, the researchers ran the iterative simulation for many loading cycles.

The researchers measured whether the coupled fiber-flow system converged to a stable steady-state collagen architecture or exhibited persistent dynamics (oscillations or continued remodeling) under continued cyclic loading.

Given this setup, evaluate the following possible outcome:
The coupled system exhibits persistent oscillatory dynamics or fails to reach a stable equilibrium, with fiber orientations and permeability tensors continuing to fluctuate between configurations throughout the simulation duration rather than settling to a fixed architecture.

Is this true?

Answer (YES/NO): NO